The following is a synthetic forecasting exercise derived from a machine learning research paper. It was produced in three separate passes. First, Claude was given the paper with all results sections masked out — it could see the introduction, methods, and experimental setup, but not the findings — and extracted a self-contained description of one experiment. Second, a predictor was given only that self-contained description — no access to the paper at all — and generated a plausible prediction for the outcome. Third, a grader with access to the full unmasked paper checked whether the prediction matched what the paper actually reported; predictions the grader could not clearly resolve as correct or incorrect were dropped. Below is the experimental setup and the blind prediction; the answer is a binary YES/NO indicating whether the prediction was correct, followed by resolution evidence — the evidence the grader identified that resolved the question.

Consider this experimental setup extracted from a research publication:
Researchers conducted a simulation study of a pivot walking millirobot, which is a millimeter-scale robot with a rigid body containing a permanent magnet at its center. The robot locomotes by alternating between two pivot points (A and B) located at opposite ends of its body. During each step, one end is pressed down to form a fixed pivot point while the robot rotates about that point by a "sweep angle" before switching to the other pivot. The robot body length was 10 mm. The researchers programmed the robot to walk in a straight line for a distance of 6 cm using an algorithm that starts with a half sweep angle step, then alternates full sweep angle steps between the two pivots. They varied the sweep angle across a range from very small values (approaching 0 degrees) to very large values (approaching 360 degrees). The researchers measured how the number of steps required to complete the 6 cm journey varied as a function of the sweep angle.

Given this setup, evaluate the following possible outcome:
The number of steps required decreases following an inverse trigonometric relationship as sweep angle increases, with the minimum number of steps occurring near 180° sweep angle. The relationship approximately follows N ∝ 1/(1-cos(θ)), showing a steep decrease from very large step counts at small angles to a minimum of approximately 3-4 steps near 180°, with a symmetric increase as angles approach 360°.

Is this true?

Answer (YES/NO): NO